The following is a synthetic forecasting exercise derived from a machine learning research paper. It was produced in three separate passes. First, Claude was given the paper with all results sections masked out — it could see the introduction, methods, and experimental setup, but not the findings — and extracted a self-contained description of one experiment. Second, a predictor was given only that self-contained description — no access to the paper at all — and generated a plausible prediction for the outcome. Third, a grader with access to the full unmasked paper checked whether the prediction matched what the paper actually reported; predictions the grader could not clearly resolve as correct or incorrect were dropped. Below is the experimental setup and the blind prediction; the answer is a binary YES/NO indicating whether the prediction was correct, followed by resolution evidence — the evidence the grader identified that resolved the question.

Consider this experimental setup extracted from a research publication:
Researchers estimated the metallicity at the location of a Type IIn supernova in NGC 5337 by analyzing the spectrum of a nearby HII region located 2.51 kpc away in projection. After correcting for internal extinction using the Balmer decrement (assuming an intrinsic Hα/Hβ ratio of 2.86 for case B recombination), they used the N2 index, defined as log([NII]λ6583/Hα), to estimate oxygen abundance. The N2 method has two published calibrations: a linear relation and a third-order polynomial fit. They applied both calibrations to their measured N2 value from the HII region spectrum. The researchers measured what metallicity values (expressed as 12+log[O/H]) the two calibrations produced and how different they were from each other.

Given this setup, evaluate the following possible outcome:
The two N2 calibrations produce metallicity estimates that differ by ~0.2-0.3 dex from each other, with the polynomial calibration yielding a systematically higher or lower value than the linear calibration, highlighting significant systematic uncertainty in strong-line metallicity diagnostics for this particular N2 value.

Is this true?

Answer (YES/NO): NO